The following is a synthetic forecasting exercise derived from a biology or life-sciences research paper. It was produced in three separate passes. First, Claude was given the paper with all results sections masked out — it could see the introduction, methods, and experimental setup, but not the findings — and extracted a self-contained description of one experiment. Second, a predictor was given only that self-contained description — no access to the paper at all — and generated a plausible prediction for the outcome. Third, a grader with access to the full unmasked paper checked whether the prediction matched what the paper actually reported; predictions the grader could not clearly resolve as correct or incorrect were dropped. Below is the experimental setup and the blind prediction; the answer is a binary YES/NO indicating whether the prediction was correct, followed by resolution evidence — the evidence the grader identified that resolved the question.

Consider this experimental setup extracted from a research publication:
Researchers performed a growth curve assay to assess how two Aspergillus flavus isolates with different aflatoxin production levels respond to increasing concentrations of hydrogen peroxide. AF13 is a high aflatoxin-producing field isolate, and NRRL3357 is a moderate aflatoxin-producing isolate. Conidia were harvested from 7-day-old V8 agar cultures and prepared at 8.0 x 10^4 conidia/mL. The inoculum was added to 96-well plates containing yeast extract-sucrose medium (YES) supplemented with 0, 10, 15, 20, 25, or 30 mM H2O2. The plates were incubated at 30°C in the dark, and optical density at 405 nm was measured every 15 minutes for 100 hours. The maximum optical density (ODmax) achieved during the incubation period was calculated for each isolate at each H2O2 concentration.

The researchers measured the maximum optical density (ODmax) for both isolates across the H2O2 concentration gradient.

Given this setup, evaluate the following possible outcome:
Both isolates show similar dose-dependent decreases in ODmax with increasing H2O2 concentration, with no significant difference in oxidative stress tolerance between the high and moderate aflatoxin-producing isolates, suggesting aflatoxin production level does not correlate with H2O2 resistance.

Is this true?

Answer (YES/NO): NO